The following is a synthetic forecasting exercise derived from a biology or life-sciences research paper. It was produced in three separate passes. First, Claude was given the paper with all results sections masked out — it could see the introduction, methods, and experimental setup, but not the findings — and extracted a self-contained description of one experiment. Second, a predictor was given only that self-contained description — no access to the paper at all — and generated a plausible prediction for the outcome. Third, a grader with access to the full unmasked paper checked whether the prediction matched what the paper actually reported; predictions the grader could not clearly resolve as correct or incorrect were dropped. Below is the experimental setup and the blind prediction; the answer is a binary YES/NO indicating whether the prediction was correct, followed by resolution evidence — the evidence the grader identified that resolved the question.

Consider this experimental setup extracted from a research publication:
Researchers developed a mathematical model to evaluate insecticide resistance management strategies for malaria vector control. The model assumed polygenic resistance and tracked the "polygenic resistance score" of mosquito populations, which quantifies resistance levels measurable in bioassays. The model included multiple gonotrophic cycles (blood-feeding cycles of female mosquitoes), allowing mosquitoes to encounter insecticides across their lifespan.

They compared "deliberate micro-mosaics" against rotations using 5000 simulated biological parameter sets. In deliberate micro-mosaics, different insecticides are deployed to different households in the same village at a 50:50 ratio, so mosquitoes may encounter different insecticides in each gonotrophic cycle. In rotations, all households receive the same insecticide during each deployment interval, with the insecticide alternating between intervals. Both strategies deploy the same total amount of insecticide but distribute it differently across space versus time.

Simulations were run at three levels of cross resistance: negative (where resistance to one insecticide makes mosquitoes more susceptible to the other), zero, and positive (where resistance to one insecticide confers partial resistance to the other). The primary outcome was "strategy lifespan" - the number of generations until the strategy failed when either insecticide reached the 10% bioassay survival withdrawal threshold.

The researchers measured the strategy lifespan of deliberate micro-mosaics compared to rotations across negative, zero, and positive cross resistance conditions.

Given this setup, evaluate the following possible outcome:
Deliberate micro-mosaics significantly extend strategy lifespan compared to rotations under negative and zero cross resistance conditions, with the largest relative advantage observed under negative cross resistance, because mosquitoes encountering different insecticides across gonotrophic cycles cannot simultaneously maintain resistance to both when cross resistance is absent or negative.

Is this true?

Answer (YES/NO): NO